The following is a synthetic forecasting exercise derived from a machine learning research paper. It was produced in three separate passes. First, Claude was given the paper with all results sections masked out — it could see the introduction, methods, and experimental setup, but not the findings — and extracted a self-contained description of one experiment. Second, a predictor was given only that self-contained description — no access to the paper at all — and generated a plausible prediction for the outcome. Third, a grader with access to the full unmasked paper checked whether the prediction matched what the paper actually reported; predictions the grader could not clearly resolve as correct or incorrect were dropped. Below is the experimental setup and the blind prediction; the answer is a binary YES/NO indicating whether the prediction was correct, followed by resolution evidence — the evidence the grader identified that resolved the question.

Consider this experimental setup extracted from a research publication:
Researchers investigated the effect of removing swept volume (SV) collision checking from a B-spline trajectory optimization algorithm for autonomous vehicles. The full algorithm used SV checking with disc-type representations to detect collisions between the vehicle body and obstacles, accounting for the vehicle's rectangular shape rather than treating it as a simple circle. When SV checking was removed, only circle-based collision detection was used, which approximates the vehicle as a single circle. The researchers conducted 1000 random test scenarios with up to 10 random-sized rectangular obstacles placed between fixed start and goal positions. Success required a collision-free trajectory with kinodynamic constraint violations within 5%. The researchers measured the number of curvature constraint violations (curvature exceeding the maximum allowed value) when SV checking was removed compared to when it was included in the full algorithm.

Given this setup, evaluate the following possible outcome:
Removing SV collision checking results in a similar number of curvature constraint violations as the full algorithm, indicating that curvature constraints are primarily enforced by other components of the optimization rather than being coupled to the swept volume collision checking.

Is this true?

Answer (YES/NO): NO